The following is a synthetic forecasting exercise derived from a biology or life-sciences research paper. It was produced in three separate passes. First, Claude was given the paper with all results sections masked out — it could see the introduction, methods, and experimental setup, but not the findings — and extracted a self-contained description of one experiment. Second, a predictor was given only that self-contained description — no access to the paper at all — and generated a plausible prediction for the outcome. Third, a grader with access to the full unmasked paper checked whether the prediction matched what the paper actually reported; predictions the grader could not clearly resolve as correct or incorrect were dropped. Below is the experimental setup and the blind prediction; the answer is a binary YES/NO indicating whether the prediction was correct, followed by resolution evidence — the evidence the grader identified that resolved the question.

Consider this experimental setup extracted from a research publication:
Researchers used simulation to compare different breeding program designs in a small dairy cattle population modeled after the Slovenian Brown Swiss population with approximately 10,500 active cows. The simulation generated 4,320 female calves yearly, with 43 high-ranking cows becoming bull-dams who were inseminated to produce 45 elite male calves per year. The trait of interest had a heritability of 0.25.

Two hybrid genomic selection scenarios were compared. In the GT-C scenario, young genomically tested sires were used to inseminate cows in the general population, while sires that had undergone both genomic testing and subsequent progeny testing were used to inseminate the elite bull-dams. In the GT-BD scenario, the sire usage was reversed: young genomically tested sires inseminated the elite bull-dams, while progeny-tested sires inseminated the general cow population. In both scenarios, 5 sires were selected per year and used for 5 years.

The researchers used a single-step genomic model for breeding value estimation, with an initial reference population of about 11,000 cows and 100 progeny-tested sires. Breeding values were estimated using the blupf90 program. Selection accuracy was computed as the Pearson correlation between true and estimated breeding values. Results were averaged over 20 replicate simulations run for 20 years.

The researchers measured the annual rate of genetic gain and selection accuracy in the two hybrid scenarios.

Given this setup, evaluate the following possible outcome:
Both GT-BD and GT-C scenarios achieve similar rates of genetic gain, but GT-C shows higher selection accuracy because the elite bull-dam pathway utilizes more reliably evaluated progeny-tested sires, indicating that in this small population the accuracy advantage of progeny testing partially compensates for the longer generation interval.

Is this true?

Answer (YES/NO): NO